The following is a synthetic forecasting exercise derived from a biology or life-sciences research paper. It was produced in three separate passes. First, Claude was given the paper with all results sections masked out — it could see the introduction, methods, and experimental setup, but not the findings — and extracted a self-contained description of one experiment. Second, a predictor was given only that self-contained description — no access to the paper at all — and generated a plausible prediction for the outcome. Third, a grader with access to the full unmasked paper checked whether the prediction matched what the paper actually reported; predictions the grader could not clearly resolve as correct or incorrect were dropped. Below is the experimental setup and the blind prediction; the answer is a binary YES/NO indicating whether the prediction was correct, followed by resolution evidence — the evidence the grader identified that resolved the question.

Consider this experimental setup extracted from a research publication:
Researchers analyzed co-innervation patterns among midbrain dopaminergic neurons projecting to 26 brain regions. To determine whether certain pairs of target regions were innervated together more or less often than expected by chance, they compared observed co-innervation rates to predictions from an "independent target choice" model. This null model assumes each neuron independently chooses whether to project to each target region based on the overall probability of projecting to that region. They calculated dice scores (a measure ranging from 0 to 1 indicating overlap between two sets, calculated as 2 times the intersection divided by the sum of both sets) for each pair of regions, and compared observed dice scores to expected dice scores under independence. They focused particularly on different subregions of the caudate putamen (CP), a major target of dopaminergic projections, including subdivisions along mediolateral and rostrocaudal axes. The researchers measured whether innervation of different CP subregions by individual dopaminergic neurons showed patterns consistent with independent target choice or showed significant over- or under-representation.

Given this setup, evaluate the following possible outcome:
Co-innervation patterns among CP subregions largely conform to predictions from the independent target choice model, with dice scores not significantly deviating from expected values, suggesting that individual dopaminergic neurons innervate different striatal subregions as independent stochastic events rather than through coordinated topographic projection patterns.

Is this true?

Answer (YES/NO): NO